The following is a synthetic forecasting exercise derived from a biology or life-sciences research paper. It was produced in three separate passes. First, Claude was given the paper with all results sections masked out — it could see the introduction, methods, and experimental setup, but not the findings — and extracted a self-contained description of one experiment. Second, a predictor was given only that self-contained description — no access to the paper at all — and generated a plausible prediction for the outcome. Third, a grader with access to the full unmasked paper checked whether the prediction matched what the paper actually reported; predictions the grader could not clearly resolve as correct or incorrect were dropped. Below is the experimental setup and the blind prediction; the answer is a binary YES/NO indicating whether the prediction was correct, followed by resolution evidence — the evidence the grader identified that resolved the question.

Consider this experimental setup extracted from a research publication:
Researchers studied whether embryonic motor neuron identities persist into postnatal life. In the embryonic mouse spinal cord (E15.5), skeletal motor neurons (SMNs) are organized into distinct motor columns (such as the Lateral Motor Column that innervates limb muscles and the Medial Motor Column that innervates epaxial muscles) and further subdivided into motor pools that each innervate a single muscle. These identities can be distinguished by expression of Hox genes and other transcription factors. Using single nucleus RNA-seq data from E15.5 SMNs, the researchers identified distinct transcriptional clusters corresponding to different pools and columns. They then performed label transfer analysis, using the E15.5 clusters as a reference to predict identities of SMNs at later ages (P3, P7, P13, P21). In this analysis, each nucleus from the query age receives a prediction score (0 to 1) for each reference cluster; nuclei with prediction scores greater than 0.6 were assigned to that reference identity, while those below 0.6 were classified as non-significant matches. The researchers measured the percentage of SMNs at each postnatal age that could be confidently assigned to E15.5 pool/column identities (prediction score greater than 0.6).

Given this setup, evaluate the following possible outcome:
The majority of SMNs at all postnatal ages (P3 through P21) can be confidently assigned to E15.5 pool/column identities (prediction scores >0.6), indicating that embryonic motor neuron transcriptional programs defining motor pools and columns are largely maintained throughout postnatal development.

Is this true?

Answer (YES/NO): NO